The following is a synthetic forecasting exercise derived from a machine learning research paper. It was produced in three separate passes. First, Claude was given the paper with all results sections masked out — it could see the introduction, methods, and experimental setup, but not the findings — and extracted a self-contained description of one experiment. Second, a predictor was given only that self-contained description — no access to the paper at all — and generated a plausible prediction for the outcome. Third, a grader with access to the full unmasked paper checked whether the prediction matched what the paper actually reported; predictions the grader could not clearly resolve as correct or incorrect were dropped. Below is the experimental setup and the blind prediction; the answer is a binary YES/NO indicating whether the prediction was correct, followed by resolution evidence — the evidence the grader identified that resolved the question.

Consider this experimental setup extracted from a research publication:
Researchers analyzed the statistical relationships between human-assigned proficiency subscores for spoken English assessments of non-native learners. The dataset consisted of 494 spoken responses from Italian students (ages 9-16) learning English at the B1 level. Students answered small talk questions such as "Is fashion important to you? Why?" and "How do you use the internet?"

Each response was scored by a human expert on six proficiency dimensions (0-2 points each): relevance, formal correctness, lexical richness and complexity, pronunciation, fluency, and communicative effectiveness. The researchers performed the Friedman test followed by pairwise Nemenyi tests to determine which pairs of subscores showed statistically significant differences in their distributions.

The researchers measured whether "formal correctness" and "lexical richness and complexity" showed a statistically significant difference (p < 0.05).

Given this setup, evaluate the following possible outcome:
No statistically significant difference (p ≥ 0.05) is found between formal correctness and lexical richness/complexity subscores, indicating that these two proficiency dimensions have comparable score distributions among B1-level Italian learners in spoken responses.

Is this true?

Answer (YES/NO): YES